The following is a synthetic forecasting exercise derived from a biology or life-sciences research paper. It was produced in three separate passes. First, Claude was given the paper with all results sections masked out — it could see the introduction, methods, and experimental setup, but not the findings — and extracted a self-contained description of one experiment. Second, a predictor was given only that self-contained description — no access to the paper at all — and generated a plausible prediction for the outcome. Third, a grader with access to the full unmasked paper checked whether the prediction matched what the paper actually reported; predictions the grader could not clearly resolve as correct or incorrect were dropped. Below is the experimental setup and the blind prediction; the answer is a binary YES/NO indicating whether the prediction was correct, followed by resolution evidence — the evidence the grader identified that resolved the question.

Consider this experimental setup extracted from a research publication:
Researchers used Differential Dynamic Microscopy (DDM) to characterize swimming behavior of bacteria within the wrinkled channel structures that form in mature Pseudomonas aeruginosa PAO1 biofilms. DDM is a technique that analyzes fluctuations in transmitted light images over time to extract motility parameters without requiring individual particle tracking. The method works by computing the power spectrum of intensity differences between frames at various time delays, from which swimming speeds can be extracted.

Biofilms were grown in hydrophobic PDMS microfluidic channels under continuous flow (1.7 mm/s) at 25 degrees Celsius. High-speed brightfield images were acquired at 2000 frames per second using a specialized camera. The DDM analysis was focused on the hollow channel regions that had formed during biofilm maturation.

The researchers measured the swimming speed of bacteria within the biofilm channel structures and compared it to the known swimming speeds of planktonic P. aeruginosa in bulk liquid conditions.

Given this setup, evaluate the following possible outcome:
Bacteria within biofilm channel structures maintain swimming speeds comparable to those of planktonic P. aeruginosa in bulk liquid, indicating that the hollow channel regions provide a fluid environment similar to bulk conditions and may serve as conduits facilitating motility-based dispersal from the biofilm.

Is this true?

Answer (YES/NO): NO